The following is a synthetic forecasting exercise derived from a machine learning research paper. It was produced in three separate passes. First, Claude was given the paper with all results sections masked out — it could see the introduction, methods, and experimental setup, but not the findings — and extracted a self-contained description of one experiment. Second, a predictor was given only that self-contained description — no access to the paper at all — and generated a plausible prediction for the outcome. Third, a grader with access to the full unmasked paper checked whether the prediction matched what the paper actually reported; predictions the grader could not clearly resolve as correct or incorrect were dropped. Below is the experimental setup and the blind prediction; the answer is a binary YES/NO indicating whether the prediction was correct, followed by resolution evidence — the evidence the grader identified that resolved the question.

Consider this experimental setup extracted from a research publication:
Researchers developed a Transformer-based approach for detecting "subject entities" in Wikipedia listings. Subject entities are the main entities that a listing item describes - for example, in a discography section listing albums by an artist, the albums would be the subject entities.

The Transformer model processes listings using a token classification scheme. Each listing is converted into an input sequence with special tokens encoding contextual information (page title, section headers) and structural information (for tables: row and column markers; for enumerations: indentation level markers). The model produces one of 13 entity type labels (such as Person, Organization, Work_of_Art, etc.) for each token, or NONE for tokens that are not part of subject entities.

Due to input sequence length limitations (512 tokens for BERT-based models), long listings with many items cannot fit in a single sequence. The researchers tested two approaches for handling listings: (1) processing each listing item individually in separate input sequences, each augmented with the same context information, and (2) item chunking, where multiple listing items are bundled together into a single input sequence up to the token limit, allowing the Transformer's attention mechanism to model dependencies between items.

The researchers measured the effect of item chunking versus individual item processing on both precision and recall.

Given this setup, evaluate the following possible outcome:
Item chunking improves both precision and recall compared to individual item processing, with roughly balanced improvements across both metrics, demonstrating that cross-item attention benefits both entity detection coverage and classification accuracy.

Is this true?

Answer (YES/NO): NO